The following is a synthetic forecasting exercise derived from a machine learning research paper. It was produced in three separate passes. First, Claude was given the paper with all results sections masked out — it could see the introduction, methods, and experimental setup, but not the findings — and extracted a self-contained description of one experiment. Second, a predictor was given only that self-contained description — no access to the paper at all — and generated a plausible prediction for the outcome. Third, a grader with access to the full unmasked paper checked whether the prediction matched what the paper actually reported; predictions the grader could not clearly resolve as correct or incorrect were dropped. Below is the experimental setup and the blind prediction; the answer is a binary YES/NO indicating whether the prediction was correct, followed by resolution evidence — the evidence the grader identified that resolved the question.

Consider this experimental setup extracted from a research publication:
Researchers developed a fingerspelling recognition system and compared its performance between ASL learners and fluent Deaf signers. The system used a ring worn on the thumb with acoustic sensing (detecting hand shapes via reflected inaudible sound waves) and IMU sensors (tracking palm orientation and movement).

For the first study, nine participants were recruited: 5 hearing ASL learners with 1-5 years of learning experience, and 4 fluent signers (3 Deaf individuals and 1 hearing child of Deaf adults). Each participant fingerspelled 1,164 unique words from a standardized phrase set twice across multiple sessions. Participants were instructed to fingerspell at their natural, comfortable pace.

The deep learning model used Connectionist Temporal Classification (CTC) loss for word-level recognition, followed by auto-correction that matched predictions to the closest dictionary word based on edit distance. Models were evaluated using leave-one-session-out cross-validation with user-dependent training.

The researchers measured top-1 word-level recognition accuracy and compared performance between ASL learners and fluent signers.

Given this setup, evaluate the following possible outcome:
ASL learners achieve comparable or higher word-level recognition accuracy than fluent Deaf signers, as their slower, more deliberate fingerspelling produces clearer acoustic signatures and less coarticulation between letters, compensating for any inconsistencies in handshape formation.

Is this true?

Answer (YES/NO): YES